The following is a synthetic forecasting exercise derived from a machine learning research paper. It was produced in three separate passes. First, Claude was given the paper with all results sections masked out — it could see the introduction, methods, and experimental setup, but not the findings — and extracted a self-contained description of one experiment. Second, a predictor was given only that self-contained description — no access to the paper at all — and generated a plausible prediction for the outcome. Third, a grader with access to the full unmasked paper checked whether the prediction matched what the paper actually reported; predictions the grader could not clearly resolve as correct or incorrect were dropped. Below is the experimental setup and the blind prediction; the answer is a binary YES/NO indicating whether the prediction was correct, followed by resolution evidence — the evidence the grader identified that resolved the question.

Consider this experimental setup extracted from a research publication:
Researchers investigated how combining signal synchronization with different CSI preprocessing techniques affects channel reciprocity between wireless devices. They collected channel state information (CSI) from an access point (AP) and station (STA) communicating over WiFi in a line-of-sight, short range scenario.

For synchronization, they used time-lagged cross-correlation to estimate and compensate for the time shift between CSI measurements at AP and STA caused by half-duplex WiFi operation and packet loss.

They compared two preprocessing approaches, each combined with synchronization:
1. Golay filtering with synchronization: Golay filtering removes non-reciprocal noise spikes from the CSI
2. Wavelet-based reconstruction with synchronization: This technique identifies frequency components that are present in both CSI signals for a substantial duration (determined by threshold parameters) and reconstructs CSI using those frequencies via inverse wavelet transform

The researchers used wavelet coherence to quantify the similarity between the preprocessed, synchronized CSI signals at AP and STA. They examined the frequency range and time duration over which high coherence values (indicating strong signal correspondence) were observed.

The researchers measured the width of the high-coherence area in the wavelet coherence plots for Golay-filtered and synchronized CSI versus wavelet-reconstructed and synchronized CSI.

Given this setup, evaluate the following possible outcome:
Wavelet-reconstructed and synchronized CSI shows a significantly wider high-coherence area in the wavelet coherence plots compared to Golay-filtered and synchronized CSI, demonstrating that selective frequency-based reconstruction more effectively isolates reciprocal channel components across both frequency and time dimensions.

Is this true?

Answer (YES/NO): NO